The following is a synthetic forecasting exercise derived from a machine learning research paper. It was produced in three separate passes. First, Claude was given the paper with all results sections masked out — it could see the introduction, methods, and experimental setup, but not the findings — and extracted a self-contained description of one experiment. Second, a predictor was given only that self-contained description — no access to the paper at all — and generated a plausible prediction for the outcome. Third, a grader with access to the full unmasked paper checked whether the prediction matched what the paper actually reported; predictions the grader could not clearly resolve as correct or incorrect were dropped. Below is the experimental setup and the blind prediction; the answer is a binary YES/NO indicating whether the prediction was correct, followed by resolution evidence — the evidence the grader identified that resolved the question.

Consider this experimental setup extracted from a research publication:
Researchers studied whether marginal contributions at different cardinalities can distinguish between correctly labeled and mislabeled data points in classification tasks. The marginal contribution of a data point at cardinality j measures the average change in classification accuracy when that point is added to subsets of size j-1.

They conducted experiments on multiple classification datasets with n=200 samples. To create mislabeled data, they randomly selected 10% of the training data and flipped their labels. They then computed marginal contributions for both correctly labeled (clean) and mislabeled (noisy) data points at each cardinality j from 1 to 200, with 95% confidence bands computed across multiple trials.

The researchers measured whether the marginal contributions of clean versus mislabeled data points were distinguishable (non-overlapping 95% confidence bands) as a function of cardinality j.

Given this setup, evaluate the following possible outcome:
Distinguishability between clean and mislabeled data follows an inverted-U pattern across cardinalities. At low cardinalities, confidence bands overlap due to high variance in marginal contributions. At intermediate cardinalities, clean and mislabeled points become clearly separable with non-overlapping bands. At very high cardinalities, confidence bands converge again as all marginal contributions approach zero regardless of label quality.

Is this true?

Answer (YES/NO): NO